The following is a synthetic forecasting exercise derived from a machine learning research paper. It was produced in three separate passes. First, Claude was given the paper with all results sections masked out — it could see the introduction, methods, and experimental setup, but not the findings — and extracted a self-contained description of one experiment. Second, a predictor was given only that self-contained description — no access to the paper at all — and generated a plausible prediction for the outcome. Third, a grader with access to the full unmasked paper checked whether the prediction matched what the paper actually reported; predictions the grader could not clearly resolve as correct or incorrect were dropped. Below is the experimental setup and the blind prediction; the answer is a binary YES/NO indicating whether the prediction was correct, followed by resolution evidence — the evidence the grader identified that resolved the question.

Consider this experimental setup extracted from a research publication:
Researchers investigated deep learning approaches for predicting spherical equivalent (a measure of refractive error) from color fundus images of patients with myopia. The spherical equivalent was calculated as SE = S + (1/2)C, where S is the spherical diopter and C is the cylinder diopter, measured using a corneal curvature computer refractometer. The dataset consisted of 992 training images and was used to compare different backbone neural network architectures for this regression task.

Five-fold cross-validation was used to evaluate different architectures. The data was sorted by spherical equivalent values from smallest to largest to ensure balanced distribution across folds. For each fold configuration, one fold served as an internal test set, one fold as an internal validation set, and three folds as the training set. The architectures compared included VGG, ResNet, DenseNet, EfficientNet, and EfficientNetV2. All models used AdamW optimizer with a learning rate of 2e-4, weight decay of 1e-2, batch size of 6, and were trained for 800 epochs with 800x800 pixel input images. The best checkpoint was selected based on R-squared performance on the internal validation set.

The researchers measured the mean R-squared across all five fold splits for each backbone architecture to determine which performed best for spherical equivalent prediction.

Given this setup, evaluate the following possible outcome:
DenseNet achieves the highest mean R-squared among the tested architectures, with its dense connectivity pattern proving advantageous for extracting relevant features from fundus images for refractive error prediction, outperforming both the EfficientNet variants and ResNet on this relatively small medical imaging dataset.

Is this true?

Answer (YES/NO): NO